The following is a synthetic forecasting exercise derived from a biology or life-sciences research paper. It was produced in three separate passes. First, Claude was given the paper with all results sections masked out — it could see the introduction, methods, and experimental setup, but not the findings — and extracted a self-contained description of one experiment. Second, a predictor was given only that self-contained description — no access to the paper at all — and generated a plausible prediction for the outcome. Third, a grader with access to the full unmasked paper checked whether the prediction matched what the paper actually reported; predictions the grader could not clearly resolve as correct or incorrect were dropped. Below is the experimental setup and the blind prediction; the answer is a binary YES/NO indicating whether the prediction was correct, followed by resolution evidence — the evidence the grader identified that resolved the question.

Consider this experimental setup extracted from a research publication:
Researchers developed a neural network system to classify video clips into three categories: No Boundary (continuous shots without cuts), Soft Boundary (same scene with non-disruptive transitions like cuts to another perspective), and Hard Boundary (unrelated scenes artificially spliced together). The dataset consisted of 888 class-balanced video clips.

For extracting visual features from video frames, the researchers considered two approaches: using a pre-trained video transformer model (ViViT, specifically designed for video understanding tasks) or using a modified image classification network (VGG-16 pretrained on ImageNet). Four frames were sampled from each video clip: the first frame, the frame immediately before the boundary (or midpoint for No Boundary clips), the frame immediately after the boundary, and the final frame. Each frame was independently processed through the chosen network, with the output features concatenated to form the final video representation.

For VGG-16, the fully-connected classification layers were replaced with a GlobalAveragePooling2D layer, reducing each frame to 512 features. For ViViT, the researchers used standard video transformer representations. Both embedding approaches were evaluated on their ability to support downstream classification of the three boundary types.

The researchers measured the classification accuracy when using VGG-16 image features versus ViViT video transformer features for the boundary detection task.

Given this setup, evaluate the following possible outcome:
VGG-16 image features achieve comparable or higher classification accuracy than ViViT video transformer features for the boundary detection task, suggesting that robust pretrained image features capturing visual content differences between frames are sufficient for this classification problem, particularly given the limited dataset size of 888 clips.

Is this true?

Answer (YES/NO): YES